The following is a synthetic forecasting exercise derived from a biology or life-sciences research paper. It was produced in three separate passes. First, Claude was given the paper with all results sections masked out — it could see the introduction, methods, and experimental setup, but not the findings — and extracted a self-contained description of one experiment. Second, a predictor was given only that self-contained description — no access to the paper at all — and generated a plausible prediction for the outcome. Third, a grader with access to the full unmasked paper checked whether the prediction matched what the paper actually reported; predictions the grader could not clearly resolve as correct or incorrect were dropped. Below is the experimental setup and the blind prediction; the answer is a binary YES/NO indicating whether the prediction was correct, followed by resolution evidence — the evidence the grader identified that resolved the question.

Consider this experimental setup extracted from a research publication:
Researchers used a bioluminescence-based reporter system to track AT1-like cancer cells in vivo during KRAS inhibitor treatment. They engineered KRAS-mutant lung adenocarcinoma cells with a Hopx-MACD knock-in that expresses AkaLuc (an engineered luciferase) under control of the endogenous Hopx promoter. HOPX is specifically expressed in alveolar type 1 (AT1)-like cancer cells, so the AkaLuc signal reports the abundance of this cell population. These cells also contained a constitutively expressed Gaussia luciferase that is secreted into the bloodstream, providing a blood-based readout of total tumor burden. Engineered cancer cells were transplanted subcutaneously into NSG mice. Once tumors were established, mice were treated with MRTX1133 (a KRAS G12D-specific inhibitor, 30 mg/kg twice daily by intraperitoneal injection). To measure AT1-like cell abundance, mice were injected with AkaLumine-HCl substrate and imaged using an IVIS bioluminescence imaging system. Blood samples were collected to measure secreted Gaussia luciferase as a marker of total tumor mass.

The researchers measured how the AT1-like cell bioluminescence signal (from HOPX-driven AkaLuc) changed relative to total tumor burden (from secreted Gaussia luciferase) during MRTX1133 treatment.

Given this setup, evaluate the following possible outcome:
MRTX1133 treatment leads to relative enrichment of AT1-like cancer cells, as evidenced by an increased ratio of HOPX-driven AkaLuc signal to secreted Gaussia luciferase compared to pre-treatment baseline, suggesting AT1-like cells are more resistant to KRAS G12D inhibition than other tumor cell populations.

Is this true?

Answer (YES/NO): YES